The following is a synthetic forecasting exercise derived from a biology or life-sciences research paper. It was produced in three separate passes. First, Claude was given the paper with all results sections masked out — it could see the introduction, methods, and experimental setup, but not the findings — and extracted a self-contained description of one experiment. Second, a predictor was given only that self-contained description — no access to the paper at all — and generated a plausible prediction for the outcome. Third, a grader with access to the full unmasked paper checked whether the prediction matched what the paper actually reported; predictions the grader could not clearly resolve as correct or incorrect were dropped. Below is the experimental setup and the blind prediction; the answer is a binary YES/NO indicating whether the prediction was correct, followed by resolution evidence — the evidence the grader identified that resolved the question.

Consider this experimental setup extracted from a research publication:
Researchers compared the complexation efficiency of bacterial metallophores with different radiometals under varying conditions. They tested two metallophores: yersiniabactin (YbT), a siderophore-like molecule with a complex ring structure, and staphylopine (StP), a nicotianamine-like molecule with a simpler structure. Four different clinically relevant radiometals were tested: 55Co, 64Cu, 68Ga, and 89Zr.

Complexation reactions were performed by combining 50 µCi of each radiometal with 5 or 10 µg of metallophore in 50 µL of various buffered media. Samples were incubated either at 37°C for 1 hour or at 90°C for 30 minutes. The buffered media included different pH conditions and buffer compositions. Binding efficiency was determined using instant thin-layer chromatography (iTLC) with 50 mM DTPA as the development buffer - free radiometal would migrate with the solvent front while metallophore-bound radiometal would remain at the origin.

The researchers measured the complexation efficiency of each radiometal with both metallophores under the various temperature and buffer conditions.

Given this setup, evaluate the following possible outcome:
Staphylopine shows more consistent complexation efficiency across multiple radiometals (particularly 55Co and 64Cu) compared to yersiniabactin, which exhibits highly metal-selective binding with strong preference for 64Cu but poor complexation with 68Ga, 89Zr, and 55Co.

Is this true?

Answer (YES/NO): NO